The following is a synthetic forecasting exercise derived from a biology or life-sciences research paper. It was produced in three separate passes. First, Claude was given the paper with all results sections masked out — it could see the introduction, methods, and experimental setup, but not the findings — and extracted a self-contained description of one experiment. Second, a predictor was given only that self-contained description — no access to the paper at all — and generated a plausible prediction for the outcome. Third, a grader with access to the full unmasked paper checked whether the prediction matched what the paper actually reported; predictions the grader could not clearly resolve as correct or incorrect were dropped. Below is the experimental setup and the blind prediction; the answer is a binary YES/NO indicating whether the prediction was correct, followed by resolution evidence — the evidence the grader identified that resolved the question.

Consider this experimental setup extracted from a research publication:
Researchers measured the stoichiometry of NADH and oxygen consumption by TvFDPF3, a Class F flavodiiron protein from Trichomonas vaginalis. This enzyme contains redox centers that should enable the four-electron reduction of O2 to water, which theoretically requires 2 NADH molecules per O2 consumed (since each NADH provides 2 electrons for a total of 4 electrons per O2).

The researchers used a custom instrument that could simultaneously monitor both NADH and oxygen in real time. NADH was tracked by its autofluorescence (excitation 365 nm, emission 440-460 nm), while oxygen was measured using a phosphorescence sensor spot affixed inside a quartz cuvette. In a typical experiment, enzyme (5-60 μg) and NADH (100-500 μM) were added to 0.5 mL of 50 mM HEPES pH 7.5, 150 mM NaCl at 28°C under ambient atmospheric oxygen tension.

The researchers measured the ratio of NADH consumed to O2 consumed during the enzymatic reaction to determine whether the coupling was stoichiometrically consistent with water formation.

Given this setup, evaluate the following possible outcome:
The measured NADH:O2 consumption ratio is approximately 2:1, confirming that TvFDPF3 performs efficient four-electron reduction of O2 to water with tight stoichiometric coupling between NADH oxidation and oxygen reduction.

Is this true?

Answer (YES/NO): YES